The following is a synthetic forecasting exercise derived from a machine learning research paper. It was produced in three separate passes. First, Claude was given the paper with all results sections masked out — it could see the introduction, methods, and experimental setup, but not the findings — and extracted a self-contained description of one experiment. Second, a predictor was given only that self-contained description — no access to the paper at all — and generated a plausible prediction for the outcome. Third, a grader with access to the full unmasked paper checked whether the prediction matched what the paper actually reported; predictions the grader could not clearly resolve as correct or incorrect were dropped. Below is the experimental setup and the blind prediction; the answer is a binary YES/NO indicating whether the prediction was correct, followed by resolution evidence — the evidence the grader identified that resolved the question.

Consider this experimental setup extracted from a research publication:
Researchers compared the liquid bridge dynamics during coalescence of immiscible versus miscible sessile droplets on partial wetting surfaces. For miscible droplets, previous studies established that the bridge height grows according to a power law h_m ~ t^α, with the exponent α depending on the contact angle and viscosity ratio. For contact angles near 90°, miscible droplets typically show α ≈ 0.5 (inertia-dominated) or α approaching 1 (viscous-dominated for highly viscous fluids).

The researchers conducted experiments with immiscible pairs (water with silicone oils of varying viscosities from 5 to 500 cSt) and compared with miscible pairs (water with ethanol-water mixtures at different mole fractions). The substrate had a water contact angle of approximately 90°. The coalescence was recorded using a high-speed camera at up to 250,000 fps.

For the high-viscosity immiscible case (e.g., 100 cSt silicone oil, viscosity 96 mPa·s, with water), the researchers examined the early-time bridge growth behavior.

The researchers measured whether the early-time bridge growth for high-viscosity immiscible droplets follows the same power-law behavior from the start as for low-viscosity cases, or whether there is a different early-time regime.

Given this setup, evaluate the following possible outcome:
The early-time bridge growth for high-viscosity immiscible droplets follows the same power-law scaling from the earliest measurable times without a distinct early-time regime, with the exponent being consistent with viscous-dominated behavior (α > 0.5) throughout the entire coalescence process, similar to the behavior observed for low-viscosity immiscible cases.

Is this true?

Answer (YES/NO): NO